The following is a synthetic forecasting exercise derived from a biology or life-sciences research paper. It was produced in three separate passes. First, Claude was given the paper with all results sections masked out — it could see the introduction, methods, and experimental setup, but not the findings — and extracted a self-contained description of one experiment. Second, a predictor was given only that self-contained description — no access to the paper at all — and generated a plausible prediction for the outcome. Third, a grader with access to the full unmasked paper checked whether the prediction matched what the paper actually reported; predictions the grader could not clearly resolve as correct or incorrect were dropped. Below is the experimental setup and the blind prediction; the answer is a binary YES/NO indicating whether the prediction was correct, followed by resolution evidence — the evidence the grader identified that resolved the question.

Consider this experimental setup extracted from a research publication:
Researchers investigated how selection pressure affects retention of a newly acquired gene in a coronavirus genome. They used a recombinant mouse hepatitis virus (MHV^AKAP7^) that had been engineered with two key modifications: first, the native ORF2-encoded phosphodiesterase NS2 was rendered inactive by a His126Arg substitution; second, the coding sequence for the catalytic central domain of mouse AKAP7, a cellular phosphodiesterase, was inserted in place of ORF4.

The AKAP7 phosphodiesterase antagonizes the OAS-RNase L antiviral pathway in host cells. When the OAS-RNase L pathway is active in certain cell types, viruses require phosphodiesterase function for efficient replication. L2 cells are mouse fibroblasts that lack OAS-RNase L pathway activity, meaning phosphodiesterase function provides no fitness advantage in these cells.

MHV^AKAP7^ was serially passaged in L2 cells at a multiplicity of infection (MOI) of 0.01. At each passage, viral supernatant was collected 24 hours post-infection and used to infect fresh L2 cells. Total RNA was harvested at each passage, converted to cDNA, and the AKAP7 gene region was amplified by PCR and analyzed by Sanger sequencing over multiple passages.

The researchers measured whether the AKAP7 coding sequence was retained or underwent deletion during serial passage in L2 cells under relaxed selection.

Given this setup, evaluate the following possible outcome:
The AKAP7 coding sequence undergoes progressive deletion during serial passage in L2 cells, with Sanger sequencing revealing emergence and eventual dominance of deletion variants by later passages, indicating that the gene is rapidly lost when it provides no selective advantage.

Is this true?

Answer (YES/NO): YES